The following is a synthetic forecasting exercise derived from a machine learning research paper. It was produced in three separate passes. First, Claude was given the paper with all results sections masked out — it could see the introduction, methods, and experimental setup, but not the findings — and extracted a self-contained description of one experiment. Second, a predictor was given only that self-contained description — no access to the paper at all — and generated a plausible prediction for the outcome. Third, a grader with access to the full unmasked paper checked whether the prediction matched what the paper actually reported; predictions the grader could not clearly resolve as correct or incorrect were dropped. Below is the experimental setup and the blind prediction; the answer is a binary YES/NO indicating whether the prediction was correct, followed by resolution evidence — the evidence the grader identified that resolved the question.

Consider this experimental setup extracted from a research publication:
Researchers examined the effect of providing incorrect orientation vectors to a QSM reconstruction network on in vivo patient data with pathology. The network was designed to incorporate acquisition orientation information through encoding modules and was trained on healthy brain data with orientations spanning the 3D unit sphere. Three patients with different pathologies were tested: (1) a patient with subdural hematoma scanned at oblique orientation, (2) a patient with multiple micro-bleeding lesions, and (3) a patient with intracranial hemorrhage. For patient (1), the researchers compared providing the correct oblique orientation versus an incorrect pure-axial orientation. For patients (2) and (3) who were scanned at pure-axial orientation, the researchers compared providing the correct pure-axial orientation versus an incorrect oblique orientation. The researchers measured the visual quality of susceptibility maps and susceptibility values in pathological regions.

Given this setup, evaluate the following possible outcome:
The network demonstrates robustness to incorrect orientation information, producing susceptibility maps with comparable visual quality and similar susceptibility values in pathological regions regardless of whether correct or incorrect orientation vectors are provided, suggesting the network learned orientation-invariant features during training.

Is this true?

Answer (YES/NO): NO